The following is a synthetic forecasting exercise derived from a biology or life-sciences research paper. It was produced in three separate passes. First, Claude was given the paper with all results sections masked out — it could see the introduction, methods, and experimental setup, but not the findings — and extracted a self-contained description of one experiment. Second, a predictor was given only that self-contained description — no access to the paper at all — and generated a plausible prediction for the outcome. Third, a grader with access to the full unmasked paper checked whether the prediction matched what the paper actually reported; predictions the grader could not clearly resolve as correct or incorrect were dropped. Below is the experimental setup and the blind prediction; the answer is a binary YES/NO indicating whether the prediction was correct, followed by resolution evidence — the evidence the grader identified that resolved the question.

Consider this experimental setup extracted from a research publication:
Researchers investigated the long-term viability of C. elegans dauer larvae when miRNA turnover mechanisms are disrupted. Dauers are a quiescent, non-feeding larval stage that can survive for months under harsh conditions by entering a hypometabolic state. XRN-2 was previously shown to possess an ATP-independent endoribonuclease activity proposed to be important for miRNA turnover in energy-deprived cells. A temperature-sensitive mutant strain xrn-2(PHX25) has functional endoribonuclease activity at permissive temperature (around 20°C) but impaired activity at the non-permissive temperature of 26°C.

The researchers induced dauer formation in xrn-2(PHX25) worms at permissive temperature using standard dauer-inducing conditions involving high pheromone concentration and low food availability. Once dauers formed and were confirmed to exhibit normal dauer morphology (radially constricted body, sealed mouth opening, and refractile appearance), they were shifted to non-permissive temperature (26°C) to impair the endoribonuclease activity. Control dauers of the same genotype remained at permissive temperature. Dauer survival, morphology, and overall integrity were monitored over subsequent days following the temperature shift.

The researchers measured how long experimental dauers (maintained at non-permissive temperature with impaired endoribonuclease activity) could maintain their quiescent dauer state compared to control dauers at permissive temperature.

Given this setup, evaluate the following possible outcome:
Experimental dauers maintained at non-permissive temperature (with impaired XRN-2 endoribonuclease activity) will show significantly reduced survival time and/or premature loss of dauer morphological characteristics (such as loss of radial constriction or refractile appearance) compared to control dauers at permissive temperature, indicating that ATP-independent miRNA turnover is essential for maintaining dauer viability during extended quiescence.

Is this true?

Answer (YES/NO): YES